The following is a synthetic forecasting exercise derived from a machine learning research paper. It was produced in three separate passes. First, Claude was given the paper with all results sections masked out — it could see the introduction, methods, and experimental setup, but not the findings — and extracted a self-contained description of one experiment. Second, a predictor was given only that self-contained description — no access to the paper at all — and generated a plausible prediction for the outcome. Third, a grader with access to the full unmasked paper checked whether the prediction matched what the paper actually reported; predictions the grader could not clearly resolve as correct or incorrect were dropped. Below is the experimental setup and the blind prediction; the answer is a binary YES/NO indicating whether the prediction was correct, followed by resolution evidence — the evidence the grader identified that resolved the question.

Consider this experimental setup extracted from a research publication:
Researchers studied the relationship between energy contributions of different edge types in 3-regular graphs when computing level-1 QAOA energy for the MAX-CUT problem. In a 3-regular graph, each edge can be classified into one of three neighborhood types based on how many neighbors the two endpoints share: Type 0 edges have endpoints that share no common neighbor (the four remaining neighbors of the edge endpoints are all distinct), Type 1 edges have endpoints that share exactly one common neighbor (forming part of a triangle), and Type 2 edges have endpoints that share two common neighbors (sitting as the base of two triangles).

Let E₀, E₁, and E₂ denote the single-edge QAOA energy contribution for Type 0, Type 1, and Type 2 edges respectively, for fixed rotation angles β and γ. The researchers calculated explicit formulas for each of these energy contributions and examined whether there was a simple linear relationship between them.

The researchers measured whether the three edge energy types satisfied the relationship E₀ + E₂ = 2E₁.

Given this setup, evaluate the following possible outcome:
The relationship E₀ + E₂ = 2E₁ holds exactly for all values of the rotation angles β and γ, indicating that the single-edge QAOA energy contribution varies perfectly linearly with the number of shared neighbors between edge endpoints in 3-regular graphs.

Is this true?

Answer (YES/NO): YES